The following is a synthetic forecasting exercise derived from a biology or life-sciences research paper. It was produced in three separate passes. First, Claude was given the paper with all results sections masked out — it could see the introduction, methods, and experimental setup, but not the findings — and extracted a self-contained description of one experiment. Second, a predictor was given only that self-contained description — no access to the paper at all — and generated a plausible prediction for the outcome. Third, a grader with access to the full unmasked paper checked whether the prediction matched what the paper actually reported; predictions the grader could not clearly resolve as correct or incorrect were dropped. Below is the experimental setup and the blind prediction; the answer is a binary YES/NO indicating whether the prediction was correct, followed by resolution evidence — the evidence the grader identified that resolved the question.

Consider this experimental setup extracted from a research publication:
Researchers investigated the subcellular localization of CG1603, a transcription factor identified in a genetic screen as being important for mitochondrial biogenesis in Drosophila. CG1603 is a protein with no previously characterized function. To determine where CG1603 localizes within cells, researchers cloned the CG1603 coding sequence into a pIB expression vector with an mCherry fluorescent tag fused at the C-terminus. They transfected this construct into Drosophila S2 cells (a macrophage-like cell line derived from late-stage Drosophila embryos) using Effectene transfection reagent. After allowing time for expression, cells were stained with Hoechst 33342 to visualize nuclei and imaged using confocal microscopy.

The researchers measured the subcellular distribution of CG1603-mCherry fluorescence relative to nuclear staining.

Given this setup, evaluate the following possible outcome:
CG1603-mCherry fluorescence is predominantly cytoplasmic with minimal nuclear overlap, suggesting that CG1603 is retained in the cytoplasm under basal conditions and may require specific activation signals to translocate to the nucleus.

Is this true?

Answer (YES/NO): NO